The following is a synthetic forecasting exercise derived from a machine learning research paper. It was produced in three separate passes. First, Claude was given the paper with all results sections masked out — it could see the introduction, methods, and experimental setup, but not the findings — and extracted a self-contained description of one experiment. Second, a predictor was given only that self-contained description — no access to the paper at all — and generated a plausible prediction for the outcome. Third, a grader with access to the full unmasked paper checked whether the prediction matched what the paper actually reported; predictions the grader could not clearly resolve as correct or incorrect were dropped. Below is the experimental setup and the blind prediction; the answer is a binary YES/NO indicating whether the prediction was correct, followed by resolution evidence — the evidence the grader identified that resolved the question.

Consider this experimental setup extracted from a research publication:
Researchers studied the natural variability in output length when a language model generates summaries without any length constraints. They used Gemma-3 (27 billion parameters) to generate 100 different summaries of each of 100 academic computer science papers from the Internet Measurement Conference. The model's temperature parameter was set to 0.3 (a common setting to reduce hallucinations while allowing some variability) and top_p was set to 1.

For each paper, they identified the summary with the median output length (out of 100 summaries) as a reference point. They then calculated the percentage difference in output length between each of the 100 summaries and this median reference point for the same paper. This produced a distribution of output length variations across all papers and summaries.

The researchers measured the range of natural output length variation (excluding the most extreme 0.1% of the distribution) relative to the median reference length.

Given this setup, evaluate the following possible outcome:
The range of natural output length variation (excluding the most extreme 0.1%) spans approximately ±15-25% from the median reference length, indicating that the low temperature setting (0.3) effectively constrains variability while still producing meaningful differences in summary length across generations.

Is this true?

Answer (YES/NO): NO